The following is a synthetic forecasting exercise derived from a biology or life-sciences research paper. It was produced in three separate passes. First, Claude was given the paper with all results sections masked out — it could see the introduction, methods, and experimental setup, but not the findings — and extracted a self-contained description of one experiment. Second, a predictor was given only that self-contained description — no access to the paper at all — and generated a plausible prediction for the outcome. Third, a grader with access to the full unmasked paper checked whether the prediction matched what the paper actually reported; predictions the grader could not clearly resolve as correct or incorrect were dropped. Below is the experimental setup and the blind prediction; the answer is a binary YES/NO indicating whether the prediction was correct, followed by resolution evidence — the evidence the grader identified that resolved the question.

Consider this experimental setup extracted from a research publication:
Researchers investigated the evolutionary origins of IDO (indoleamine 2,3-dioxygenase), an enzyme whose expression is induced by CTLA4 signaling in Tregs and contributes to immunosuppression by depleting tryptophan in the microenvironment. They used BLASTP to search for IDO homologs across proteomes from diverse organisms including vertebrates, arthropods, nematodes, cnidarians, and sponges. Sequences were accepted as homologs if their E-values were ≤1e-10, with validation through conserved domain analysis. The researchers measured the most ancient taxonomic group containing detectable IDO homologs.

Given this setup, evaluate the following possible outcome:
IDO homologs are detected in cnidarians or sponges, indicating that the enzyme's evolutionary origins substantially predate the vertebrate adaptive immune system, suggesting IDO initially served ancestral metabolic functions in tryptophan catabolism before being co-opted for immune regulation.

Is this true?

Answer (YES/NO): YES